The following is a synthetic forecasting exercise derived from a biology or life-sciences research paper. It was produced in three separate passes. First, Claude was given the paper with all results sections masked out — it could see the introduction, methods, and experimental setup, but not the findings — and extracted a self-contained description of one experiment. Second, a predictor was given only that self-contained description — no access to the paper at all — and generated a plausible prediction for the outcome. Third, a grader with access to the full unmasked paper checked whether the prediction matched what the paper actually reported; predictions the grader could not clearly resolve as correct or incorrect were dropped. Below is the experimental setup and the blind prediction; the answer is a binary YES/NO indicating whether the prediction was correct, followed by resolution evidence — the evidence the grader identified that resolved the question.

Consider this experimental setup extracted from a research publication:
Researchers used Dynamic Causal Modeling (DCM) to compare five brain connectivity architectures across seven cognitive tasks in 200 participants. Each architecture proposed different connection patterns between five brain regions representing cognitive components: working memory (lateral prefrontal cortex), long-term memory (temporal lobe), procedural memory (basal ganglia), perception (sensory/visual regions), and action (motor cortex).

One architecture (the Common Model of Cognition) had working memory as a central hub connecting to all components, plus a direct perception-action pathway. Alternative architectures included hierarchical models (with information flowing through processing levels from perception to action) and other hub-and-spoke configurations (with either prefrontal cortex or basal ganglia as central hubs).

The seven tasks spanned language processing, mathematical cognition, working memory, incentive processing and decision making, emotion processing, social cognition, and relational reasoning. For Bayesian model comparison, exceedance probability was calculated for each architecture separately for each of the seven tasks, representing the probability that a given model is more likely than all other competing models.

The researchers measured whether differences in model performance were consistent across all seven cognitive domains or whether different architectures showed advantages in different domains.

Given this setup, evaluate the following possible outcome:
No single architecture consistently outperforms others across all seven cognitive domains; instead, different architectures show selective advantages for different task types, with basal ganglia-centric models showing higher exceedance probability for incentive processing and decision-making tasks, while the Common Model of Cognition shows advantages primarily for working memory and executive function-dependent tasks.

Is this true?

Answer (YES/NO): NO